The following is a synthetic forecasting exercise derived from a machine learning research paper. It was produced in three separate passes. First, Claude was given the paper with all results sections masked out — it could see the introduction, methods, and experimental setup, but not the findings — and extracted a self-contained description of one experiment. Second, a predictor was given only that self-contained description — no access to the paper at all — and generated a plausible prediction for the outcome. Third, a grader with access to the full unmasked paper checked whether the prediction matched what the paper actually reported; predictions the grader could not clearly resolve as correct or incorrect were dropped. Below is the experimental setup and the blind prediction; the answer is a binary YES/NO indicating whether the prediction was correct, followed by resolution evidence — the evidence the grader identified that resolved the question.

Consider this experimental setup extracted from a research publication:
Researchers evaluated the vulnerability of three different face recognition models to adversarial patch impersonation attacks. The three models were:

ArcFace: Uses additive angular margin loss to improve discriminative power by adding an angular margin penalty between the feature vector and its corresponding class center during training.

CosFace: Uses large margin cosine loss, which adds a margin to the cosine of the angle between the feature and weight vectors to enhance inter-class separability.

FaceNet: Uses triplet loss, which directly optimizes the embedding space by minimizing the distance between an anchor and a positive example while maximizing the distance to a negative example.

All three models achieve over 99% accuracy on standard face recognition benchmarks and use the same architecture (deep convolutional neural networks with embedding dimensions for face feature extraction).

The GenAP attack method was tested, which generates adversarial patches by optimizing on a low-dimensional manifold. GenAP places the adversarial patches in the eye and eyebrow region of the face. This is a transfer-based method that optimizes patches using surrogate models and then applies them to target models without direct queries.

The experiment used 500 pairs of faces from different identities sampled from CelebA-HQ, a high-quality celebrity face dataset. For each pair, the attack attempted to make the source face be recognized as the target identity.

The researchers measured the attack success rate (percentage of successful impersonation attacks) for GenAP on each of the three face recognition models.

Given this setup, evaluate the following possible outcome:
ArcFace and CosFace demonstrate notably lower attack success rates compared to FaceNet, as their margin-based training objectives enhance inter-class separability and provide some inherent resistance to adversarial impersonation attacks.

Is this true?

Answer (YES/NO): NO